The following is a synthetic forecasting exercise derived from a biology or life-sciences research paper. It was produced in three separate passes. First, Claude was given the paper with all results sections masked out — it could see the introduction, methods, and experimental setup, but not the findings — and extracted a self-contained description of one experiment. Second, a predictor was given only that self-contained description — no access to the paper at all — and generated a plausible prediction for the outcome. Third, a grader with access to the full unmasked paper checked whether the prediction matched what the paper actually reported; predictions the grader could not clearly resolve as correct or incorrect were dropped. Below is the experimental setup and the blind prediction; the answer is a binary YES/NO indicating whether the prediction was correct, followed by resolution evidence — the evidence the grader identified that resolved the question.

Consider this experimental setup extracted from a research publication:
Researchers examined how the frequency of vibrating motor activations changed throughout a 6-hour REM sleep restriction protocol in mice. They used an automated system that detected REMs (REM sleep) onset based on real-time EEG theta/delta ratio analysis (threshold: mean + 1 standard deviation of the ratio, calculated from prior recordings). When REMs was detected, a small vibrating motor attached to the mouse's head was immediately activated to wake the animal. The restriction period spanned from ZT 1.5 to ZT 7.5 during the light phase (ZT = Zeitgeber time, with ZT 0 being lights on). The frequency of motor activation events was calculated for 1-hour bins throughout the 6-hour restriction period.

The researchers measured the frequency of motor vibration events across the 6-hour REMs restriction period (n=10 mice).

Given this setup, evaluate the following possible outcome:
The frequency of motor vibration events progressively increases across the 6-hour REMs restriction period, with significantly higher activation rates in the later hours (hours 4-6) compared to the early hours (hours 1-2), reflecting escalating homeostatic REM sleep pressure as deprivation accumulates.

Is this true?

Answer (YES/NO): YES